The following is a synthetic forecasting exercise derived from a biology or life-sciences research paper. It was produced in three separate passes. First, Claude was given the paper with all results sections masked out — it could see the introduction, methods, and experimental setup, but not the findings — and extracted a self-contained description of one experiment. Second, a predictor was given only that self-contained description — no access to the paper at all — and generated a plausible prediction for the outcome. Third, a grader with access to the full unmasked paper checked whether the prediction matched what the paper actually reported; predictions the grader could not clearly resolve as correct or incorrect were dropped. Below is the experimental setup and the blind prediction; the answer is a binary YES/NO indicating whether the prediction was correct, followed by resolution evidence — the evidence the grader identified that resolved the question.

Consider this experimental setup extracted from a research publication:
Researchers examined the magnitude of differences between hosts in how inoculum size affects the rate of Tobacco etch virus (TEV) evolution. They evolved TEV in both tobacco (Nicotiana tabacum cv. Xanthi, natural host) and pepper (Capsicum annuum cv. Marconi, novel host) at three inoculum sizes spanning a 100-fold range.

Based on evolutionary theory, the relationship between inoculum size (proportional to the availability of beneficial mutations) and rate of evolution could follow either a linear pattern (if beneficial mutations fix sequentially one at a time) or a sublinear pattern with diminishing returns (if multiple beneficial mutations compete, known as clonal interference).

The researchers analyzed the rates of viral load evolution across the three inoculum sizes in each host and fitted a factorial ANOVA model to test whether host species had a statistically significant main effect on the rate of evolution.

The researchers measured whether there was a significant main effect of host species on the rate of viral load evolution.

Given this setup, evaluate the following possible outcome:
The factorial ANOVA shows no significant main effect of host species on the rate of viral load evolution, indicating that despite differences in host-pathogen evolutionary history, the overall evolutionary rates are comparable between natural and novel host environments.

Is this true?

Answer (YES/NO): NO